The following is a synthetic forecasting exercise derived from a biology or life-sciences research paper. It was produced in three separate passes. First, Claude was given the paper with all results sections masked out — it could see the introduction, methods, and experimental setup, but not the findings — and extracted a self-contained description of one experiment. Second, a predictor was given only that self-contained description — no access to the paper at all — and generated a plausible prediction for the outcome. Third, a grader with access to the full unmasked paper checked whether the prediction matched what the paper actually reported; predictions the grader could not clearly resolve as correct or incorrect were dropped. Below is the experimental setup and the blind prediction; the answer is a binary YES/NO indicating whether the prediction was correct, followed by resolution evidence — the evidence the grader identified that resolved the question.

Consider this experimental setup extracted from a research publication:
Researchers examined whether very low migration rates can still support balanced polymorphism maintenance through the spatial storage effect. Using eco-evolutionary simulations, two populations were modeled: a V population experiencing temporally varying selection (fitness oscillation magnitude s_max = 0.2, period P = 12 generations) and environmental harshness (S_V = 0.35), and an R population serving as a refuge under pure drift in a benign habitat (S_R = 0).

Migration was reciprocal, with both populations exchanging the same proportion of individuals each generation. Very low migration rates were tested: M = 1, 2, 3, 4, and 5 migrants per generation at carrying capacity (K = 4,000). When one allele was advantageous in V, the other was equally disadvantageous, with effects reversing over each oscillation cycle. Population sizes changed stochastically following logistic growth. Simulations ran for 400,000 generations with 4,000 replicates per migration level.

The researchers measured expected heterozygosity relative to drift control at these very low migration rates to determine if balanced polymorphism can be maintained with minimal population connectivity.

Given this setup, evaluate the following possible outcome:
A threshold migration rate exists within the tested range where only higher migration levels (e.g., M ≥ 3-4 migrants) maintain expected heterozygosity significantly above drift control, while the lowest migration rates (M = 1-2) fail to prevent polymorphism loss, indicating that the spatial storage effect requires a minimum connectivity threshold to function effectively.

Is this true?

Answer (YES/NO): NO